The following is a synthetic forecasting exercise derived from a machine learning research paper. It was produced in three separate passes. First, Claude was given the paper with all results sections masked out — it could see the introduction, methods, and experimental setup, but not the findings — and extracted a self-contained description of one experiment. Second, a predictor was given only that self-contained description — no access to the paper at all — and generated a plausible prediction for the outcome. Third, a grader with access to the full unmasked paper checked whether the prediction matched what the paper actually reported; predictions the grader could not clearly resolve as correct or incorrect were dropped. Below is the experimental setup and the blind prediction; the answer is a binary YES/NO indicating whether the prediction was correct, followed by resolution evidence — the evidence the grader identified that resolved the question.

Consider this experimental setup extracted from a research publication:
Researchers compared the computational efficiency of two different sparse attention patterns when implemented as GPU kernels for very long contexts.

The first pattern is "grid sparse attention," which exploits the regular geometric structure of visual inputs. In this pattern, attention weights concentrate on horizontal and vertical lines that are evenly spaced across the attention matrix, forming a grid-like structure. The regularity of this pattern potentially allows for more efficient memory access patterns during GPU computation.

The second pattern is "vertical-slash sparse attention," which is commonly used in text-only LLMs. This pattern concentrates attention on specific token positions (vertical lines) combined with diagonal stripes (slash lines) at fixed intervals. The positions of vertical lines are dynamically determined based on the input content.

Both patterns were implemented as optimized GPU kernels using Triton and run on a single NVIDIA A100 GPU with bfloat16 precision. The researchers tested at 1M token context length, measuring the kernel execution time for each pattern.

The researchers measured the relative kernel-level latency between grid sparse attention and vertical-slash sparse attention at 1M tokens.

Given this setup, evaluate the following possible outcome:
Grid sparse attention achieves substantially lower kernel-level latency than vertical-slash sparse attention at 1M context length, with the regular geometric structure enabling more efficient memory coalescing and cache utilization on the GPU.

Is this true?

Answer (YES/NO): YES